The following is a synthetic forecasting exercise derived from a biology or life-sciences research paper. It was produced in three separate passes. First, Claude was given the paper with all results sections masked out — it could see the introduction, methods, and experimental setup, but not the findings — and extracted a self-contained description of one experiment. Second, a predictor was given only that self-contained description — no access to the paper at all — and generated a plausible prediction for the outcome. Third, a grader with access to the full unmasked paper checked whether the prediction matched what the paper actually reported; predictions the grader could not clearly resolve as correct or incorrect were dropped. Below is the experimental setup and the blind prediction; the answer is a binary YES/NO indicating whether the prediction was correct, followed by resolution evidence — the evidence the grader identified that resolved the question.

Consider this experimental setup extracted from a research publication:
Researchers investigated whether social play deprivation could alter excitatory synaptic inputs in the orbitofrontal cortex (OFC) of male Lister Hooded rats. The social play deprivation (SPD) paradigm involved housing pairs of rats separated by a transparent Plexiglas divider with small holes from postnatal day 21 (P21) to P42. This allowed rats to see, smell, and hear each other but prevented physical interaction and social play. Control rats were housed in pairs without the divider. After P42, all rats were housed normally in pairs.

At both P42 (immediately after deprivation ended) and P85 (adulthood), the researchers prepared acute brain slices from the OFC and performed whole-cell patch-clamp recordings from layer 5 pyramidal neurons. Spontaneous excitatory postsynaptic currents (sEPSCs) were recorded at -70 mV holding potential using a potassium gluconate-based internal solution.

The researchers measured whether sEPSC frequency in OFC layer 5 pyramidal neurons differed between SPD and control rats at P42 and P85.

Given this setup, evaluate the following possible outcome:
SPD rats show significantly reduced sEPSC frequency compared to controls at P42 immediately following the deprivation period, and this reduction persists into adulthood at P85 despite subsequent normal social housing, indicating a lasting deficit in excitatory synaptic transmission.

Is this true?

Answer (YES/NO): NO